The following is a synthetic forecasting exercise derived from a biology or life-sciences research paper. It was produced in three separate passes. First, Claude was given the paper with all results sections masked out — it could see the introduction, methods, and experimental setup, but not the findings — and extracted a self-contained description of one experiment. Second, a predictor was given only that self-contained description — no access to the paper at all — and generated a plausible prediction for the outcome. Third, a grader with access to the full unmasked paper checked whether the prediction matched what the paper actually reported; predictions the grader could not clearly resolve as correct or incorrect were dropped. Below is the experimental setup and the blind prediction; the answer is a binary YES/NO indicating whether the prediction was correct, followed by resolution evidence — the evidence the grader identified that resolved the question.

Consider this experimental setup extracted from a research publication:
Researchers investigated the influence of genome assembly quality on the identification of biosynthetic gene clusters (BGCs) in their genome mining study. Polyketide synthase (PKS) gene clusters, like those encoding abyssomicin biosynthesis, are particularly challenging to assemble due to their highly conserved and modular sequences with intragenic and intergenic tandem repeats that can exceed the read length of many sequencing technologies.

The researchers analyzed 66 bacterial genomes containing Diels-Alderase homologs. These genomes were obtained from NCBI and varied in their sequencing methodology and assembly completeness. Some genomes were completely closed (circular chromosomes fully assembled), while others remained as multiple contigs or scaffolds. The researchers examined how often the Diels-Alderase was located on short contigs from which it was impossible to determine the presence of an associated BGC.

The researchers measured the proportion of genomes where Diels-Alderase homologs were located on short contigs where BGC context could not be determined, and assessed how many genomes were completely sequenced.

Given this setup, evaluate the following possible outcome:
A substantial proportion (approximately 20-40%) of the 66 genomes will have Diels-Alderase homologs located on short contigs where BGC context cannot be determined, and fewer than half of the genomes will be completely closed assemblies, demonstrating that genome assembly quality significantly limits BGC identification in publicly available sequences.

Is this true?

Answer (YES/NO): NO